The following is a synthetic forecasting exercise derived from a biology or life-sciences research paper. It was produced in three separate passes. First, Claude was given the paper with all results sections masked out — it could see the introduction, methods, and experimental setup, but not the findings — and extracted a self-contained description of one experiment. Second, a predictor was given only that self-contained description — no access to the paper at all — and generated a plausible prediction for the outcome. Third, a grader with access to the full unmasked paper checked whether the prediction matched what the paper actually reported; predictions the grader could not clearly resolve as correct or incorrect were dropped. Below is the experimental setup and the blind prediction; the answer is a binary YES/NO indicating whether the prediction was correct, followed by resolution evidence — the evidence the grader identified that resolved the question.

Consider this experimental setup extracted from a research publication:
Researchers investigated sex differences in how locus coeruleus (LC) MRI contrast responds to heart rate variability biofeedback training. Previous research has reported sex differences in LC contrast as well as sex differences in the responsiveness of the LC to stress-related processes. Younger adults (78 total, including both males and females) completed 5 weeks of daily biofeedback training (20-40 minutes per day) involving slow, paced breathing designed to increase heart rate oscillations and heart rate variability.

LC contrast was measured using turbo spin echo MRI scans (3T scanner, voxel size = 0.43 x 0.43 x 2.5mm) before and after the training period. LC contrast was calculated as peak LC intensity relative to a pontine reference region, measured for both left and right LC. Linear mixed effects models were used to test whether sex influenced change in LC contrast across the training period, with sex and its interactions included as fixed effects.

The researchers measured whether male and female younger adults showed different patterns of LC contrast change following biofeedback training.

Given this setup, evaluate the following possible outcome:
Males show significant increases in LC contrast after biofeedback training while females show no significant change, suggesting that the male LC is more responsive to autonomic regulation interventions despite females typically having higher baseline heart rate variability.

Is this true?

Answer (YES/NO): NO